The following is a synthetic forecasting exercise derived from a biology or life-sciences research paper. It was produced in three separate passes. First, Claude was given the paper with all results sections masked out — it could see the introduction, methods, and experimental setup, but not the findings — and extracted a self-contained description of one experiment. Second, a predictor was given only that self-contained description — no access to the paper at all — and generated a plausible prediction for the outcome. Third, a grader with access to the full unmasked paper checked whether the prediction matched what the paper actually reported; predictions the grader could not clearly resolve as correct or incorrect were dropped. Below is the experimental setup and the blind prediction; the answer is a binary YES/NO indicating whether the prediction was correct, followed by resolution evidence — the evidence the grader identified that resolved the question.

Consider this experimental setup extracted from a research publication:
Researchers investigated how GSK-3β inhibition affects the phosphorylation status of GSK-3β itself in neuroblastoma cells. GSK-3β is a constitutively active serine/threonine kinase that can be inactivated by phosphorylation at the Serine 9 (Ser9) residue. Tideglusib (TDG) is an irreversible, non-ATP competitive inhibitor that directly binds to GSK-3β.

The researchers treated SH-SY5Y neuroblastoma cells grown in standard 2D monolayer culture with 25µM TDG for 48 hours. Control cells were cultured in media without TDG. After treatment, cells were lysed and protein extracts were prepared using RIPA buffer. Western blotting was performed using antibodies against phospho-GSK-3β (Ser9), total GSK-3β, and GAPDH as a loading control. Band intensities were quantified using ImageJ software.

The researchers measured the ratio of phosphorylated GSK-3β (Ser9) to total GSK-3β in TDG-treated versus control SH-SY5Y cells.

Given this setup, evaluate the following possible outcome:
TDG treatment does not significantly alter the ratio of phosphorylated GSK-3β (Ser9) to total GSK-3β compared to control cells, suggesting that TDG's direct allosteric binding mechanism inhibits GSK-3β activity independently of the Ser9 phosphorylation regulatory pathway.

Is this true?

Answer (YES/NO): NO